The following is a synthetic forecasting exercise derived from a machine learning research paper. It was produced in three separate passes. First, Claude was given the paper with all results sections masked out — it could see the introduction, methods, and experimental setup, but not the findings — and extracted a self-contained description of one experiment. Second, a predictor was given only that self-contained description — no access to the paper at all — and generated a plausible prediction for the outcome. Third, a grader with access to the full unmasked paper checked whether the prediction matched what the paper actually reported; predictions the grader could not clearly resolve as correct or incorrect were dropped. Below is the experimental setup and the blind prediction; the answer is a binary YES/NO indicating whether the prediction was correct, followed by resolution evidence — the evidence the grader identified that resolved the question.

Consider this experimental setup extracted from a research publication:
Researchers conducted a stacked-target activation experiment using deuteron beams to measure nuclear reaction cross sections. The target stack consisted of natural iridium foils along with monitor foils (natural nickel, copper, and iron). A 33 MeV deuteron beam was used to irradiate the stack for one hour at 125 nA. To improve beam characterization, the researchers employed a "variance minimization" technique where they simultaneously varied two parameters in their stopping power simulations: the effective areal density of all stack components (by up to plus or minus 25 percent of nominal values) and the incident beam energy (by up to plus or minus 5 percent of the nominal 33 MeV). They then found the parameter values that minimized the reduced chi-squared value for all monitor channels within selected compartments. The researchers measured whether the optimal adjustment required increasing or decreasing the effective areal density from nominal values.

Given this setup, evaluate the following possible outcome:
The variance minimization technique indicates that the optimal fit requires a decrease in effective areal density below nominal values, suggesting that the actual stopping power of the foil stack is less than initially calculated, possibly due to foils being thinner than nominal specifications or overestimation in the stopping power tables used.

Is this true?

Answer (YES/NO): NO